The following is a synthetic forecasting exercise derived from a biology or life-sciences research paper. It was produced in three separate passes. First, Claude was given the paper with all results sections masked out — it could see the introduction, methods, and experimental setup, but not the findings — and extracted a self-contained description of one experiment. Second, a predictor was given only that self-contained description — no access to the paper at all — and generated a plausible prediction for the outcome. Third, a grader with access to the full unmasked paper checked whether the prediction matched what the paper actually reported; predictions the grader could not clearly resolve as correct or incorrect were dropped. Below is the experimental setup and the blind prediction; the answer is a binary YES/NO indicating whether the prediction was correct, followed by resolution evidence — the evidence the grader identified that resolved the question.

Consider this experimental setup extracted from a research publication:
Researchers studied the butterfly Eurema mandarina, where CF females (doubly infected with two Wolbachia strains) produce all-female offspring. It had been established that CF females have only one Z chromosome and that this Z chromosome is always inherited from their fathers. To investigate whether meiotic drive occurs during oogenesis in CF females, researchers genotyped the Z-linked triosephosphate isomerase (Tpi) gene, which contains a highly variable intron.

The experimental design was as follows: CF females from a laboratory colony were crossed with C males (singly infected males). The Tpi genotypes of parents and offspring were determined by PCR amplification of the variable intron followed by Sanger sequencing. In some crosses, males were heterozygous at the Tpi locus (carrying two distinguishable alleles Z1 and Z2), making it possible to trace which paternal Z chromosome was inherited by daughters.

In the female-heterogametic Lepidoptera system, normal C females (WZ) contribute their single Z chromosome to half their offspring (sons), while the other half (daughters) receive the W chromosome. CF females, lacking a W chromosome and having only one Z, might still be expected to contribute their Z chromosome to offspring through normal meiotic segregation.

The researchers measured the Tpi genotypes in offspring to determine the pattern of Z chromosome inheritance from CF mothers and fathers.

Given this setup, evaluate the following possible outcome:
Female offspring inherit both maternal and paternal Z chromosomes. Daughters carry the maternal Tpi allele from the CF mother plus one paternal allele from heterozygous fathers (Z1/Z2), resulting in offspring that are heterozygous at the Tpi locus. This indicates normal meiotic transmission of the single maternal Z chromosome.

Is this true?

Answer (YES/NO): NO